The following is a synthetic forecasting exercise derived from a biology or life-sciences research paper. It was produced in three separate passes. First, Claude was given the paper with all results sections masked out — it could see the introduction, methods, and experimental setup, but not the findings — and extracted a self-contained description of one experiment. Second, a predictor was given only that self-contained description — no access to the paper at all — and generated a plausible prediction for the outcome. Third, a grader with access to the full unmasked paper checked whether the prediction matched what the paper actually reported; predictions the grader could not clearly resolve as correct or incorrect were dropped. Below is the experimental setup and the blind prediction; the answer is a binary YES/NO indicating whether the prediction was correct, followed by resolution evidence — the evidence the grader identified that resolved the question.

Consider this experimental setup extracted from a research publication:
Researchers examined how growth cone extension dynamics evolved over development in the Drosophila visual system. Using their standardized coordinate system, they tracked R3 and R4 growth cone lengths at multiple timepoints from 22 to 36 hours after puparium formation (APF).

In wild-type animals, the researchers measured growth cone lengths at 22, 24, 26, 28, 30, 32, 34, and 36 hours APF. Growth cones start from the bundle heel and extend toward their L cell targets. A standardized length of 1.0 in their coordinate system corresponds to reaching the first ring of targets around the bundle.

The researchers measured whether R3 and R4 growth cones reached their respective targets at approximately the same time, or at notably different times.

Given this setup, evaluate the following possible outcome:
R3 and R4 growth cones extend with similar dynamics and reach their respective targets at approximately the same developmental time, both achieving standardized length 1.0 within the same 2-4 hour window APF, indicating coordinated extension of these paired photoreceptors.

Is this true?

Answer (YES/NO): NO